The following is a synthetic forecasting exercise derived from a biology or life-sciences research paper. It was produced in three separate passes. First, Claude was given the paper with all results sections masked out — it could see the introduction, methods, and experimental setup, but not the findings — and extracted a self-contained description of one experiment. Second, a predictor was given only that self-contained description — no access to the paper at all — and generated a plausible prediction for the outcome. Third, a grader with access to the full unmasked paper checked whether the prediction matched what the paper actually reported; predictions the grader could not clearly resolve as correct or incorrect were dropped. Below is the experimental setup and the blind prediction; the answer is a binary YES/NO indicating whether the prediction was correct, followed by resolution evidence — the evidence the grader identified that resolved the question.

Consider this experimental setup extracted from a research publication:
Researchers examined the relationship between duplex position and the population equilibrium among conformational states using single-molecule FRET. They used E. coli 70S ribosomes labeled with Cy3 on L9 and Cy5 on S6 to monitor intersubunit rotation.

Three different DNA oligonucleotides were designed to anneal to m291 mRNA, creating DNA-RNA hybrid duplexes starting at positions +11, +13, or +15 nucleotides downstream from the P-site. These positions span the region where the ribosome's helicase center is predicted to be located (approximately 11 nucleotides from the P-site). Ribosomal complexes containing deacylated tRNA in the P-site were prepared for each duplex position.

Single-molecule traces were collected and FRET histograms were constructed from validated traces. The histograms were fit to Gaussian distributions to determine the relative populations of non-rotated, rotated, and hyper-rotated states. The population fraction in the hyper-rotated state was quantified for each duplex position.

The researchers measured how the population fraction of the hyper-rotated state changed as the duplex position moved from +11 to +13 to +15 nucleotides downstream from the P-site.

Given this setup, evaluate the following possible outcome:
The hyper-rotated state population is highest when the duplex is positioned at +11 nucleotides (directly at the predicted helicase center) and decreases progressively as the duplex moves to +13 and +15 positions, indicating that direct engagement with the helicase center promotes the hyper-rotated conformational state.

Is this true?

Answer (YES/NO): YES